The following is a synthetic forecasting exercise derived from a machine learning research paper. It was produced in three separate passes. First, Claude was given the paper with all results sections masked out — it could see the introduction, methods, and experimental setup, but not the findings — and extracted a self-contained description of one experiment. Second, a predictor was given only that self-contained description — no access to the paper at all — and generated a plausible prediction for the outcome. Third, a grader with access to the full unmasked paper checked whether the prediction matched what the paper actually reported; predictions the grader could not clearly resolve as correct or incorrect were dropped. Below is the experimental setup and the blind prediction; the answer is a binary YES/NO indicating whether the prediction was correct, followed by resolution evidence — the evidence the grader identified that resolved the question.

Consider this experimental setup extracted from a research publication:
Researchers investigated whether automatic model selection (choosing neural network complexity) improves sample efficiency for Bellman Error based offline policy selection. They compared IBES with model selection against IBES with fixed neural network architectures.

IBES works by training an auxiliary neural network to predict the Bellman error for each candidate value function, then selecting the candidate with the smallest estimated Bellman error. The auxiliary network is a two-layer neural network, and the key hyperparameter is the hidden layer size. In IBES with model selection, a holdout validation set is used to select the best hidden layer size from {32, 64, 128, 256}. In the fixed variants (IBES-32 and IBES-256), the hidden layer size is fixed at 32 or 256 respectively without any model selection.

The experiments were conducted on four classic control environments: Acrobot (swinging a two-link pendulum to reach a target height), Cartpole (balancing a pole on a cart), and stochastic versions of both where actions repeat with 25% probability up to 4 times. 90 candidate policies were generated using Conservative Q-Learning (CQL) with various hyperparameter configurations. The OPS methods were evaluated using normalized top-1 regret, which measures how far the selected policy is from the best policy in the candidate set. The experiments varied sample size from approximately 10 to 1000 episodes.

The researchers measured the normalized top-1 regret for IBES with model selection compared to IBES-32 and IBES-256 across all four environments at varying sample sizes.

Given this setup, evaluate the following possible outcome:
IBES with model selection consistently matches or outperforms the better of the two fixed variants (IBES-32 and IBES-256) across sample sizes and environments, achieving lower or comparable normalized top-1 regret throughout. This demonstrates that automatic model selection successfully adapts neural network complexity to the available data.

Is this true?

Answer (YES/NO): YES